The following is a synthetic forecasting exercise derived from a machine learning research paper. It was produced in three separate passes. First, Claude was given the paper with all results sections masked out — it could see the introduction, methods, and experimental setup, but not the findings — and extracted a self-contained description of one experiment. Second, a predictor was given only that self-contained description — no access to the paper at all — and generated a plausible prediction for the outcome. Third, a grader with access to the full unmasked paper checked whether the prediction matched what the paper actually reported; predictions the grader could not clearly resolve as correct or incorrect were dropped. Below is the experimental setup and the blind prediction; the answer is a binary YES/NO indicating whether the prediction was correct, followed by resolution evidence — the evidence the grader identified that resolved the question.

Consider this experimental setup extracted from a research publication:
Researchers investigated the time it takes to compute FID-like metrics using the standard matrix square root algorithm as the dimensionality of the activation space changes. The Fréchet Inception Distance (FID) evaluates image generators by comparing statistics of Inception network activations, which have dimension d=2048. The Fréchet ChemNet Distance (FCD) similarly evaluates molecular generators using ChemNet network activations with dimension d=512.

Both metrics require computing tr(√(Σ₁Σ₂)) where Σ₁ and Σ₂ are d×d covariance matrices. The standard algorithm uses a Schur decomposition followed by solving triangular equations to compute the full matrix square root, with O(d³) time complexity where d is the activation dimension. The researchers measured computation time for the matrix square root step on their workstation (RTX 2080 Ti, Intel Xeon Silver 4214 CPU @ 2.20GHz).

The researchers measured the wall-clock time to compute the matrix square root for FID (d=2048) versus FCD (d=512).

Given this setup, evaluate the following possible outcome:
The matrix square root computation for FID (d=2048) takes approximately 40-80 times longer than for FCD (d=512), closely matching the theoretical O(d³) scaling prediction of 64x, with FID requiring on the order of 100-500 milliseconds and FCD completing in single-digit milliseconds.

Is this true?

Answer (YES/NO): NO